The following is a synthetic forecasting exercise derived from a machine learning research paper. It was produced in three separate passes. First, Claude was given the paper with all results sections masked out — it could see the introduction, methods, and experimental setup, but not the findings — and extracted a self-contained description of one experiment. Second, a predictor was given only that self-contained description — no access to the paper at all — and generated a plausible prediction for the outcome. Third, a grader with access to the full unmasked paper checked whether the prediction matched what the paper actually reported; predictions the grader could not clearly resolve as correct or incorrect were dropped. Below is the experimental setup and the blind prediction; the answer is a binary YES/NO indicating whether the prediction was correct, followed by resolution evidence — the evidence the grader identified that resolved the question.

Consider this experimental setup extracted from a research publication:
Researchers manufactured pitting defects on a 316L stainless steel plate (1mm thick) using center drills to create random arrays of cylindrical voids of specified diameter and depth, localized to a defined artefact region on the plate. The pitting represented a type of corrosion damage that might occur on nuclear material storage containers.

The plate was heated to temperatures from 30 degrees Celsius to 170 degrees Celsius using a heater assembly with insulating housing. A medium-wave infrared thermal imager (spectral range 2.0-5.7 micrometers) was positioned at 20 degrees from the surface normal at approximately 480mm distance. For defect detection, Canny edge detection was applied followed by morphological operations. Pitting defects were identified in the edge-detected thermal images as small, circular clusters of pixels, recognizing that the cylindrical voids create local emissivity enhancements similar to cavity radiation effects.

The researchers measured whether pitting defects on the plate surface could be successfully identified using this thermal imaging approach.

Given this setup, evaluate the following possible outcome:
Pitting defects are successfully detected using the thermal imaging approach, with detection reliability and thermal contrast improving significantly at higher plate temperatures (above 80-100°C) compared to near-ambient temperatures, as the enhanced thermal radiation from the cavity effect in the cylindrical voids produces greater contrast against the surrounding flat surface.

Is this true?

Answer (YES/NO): NO